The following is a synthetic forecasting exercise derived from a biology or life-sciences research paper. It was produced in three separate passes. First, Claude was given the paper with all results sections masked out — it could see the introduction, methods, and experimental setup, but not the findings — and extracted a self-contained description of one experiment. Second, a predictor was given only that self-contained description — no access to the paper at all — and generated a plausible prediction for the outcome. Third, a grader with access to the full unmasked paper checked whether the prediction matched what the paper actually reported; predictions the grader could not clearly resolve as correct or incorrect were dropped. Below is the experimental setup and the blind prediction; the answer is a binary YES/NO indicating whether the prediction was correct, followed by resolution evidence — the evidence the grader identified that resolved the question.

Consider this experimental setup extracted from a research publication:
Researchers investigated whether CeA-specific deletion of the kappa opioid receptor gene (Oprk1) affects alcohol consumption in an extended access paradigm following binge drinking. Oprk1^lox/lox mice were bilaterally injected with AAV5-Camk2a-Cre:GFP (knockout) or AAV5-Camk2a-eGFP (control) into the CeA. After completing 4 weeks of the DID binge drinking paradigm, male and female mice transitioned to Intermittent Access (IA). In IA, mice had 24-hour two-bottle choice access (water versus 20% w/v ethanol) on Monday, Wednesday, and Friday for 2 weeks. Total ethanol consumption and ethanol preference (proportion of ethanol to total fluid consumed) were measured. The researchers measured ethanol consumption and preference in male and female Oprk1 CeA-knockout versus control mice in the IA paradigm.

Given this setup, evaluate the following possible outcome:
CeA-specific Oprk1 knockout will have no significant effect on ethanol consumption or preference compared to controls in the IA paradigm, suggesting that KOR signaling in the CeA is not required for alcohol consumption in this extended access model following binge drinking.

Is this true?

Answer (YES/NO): NO